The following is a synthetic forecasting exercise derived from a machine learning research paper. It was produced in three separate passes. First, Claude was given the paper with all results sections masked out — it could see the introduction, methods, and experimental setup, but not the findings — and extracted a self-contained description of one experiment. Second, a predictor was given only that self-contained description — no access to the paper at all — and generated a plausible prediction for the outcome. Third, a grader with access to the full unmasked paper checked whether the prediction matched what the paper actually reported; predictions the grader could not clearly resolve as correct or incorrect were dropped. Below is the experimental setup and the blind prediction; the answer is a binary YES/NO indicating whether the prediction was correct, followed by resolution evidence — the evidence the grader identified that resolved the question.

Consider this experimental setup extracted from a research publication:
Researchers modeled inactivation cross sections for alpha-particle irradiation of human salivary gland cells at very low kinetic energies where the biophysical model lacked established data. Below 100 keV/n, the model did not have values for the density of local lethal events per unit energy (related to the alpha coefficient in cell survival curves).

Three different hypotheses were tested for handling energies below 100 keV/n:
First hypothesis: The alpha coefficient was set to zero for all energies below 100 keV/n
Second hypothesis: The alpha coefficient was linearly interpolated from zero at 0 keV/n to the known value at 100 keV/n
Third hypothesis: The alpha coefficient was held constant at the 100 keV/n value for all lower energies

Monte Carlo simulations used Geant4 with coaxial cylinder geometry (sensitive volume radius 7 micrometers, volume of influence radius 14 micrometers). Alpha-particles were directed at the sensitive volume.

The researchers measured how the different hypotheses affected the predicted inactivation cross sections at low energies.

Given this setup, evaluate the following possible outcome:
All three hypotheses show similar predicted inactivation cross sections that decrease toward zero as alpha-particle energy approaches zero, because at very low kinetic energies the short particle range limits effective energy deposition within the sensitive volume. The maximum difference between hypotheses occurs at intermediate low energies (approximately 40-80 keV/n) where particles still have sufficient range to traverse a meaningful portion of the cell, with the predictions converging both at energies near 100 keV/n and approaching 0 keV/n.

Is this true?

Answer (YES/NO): NO